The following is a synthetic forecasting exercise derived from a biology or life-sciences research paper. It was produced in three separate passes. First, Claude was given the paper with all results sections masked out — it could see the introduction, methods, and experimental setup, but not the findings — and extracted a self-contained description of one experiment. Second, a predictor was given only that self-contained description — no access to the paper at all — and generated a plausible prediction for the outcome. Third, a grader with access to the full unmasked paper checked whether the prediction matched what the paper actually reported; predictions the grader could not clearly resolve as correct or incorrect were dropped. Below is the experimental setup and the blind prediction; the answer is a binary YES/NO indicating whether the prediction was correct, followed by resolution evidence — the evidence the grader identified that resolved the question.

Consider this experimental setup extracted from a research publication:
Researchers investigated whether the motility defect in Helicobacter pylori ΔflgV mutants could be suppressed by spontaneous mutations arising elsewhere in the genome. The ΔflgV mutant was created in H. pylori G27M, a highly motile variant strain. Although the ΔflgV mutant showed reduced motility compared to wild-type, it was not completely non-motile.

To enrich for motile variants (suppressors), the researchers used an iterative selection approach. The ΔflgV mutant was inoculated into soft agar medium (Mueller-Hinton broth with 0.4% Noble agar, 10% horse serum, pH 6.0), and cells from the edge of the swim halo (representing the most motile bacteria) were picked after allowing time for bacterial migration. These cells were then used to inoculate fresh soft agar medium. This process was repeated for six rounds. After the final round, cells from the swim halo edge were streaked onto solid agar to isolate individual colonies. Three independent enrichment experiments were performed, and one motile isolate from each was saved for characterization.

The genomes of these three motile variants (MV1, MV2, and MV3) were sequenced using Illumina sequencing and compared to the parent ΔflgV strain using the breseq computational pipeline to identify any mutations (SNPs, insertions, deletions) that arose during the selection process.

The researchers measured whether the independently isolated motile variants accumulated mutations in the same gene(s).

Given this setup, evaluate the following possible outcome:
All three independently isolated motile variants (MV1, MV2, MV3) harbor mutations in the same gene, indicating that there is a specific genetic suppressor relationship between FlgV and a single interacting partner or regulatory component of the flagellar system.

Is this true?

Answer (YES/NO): YES